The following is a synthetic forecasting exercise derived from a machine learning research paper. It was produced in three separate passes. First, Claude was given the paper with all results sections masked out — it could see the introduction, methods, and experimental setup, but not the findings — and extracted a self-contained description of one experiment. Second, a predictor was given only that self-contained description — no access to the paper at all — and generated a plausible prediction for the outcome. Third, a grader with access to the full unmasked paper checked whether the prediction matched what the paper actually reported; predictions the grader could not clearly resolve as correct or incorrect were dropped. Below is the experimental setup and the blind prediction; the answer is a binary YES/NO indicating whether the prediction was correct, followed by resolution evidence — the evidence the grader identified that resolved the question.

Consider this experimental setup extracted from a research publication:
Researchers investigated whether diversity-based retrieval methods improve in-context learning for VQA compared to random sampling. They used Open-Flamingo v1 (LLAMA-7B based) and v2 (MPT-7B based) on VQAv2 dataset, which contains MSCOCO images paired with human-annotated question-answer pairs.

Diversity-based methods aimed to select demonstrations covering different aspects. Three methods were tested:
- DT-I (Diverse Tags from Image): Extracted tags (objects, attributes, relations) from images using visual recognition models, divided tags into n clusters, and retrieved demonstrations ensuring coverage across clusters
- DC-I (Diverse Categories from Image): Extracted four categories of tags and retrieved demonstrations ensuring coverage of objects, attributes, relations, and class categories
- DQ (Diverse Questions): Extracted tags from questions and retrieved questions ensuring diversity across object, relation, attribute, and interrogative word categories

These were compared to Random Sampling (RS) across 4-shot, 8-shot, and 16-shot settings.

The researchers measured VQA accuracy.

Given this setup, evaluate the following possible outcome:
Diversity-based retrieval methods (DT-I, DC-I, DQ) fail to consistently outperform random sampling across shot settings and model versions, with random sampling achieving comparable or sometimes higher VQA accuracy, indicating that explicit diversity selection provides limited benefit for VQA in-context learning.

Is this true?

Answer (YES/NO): NO